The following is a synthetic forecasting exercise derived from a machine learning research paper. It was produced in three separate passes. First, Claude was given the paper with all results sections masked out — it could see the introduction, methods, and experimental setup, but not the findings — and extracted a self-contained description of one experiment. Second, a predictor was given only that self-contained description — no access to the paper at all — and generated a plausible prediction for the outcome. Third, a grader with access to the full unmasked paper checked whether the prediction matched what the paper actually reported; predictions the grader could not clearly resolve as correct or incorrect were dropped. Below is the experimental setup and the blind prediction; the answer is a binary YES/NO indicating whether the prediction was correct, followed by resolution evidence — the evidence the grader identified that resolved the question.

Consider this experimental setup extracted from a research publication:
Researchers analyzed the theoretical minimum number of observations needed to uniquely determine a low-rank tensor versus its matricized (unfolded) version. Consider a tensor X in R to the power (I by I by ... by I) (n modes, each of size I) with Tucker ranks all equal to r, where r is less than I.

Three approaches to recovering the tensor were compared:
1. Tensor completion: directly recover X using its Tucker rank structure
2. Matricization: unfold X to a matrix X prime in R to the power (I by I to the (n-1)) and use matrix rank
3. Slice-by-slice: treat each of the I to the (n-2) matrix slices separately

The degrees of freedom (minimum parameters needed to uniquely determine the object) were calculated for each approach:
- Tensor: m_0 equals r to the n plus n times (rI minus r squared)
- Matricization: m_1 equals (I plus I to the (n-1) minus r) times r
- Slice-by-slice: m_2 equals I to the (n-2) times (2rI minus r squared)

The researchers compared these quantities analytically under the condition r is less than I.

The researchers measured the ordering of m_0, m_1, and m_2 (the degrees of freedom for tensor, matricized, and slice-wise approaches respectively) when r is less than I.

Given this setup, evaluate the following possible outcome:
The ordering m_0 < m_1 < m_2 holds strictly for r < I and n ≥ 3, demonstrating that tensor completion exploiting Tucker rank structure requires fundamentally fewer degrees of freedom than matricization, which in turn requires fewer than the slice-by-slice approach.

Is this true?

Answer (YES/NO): YES